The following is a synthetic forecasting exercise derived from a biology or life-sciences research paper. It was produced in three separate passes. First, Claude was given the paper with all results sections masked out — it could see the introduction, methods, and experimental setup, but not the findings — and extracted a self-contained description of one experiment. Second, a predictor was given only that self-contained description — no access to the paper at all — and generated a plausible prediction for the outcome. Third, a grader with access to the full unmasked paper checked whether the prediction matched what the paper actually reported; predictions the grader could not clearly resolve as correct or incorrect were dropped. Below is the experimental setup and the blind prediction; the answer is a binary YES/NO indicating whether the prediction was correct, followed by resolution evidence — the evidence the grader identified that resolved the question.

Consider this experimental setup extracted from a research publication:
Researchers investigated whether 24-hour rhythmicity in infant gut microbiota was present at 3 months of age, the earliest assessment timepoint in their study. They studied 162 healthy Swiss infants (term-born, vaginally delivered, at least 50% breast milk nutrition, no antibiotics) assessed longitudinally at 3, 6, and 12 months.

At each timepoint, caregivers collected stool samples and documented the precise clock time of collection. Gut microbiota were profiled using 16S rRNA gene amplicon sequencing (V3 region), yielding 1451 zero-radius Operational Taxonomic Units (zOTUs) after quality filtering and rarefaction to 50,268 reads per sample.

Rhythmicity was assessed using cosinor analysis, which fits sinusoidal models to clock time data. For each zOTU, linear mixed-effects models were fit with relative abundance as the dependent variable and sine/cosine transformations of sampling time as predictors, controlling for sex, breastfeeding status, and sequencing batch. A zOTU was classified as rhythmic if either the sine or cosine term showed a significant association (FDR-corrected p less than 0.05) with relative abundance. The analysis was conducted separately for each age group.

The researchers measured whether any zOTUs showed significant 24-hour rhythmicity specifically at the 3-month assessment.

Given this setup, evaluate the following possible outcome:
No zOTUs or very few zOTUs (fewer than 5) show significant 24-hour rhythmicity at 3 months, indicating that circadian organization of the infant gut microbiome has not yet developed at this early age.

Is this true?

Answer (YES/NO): NO